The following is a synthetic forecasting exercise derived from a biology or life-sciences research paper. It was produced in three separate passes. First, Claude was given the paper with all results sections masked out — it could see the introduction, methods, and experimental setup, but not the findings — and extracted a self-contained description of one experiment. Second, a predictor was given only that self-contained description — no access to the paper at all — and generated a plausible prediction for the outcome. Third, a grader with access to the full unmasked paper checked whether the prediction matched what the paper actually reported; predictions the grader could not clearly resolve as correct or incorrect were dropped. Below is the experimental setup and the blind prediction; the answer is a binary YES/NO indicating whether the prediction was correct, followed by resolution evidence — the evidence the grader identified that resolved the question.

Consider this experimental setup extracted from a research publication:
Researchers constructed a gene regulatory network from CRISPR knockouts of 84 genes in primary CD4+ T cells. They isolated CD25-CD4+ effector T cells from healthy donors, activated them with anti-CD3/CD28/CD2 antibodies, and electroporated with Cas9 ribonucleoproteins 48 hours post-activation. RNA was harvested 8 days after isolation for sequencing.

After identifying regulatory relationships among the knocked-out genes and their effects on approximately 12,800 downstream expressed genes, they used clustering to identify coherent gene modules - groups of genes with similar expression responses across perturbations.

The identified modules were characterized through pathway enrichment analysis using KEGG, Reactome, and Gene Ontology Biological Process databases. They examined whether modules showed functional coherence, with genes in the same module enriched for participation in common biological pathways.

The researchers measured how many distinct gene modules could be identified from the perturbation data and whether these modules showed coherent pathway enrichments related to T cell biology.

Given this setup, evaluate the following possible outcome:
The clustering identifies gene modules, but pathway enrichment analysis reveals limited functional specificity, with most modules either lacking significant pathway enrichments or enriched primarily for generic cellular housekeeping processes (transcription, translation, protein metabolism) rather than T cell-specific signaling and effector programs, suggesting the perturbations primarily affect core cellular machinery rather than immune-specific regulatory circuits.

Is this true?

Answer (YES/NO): NO